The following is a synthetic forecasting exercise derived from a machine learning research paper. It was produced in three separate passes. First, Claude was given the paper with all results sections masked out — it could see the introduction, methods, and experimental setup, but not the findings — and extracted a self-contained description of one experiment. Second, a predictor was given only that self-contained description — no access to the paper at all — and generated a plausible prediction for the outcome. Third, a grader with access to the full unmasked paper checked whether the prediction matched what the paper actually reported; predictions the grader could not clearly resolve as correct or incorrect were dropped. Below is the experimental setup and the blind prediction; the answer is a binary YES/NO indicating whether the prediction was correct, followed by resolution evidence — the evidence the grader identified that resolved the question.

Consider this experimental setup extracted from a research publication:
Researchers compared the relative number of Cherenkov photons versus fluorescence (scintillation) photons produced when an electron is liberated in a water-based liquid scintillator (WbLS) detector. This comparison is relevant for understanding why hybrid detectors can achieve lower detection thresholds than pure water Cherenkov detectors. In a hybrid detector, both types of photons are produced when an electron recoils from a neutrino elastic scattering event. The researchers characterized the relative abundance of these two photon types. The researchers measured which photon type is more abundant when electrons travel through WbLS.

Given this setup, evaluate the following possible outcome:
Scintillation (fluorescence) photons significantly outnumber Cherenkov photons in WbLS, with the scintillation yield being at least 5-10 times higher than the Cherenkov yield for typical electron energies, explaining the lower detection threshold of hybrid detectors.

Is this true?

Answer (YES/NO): YES